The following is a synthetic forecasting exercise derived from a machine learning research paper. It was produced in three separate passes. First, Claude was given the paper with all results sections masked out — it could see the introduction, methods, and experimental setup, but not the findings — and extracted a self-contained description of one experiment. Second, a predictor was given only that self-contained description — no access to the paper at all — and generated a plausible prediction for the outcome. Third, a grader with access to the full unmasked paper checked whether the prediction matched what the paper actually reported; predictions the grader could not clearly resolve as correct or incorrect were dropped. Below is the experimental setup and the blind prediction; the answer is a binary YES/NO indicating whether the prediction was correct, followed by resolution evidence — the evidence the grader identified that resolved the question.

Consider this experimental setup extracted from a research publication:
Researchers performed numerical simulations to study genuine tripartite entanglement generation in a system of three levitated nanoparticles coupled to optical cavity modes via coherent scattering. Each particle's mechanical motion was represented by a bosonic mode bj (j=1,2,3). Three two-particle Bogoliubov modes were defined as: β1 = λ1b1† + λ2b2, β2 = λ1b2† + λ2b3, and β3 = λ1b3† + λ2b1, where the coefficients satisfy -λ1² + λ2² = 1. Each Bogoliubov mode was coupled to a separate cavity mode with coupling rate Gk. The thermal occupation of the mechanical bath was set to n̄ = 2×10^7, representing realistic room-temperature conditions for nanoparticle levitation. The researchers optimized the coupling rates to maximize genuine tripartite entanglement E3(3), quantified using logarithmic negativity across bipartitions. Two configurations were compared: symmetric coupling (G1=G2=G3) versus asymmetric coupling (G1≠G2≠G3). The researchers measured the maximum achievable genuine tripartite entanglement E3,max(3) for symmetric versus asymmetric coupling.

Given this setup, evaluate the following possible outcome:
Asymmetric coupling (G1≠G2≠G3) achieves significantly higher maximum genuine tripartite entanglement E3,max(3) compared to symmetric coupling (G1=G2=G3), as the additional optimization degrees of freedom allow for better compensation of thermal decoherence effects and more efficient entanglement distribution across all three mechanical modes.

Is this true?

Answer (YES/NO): YES